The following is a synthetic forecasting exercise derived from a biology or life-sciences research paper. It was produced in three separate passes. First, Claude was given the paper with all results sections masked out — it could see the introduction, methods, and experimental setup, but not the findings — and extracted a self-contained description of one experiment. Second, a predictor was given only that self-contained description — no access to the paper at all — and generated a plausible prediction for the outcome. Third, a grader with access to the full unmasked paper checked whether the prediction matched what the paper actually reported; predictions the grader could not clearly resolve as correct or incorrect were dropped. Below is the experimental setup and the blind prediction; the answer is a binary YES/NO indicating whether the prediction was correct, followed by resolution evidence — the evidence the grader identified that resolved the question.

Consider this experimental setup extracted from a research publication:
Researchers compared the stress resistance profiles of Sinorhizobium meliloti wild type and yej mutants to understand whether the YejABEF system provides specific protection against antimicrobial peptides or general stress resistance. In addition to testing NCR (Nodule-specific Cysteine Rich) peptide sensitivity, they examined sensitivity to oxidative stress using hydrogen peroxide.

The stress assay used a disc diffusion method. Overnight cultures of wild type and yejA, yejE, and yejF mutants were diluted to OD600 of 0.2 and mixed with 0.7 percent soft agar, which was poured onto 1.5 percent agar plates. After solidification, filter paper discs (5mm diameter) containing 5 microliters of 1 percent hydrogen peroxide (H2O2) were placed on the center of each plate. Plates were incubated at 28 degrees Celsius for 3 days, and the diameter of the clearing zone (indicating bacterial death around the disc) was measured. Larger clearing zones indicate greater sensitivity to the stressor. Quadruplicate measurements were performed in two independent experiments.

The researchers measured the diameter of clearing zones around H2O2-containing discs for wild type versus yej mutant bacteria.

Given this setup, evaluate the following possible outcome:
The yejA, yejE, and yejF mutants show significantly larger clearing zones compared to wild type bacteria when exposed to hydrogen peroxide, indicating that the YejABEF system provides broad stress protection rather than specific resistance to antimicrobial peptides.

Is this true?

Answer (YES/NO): NO